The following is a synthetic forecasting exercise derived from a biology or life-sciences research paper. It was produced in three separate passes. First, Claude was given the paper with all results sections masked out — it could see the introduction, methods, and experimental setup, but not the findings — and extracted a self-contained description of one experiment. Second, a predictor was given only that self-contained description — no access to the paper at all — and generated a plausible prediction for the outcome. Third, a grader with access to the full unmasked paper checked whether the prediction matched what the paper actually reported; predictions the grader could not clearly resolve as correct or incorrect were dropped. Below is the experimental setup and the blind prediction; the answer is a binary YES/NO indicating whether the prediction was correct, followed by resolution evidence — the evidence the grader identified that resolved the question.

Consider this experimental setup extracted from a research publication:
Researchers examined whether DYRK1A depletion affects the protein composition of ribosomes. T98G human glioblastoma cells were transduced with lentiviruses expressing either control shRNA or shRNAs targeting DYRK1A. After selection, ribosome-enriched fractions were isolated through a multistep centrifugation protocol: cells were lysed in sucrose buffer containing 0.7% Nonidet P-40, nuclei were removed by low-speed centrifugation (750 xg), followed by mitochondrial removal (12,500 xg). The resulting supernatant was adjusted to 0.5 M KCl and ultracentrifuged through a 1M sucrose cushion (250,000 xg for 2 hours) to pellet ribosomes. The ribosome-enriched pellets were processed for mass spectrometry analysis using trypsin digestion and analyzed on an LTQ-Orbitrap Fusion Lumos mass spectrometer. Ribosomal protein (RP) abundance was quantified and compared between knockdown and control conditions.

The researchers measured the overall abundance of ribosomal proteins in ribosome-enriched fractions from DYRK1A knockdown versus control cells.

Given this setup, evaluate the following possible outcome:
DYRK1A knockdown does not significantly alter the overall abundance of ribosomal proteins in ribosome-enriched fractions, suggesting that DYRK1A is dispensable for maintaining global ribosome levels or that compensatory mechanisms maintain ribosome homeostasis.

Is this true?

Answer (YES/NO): NO